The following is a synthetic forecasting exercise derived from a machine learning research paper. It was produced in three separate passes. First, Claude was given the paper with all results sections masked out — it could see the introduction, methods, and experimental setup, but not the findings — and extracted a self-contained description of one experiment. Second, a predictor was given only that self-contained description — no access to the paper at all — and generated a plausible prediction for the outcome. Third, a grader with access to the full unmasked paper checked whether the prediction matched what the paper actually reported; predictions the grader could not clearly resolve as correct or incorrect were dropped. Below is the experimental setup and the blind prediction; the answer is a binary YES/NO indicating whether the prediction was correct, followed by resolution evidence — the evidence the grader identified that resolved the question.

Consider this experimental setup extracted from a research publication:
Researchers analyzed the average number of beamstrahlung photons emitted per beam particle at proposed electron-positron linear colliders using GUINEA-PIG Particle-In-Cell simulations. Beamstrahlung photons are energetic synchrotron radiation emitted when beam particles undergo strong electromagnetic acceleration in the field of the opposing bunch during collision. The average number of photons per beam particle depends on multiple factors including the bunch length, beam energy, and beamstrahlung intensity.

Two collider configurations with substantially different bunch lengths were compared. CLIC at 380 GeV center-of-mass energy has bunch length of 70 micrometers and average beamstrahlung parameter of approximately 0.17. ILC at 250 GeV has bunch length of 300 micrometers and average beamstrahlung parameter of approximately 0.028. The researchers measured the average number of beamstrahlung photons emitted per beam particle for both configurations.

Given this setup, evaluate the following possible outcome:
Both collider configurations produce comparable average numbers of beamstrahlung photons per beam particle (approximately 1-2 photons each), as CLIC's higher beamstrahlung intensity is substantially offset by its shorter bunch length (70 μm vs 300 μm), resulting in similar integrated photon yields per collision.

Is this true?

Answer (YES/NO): NO